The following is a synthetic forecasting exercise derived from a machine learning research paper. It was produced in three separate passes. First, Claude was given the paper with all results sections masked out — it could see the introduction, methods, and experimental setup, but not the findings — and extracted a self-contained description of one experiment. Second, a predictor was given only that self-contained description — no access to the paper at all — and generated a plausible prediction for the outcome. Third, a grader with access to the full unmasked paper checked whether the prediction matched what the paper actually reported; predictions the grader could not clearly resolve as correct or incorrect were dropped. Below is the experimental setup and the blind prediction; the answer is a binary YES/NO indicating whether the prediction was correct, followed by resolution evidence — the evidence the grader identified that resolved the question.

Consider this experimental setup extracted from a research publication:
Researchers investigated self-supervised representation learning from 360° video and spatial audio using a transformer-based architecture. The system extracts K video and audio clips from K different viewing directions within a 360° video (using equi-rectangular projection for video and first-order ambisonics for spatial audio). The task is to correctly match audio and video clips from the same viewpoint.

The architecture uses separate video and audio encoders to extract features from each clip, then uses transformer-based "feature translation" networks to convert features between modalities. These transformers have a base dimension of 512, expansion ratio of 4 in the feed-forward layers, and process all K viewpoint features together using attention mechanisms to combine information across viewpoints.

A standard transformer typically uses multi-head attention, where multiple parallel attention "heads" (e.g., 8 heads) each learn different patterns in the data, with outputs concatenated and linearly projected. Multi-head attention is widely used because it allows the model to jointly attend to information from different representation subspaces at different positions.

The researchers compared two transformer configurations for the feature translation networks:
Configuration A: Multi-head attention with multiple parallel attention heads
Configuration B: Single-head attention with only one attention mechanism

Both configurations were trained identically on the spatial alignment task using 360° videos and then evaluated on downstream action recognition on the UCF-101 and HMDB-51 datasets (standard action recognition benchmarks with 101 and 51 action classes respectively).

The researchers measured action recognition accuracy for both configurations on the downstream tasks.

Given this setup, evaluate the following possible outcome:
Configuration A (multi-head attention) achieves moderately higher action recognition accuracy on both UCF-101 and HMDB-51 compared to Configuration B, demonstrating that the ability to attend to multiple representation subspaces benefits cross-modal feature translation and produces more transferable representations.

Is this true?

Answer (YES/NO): NO